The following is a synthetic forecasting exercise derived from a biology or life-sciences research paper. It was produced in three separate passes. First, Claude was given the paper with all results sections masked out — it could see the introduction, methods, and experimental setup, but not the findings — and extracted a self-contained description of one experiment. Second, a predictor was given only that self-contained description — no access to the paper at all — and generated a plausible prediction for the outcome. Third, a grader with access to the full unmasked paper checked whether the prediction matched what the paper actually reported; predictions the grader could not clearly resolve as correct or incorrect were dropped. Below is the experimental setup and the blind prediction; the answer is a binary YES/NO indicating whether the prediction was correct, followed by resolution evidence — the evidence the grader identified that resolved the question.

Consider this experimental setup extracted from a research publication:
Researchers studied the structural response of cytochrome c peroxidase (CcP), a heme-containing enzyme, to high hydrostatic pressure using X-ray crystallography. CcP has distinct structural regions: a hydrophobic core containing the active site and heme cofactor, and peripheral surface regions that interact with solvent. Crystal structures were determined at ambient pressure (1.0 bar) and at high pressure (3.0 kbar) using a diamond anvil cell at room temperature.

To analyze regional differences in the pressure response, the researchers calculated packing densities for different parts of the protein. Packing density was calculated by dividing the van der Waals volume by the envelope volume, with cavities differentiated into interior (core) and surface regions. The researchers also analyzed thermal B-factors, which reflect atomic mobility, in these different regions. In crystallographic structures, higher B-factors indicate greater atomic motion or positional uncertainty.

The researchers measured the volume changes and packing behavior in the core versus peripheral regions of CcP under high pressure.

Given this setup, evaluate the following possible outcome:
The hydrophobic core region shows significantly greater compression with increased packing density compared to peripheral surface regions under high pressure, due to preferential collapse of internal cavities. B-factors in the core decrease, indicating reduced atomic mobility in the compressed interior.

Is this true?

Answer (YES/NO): NO